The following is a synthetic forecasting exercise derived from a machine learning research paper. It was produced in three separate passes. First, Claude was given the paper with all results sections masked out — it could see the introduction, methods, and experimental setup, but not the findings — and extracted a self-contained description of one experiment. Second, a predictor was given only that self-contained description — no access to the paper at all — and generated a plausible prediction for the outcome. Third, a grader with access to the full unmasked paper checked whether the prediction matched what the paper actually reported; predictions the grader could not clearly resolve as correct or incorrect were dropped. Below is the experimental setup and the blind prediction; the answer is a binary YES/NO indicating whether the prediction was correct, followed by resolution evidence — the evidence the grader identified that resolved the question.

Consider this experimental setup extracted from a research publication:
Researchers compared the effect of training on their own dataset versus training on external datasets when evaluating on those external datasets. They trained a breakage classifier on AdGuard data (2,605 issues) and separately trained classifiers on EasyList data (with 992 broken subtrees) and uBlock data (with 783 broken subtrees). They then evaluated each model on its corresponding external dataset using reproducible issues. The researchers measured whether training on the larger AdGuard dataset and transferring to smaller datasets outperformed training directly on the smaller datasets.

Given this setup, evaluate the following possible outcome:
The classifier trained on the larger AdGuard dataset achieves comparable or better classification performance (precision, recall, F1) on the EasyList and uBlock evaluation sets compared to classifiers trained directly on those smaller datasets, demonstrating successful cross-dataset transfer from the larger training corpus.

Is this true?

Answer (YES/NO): YES